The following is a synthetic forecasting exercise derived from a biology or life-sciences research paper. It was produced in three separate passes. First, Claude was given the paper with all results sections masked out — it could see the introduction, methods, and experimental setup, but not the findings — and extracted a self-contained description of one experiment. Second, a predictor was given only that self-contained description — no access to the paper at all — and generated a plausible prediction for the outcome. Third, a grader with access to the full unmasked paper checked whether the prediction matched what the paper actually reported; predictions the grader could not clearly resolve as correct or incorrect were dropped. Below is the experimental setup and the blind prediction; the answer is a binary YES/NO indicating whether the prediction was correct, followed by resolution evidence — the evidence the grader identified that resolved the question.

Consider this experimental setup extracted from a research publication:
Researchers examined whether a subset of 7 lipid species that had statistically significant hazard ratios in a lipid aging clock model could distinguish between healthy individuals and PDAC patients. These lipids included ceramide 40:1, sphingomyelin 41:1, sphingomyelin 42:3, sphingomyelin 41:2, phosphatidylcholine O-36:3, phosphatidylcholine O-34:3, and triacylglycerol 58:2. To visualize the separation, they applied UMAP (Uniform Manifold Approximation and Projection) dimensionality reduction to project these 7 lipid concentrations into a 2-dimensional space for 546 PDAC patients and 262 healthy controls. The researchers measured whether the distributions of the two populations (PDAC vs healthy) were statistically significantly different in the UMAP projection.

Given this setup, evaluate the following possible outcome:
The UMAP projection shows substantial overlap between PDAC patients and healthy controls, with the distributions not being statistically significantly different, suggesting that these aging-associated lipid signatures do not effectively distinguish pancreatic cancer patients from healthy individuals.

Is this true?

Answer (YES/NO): NO